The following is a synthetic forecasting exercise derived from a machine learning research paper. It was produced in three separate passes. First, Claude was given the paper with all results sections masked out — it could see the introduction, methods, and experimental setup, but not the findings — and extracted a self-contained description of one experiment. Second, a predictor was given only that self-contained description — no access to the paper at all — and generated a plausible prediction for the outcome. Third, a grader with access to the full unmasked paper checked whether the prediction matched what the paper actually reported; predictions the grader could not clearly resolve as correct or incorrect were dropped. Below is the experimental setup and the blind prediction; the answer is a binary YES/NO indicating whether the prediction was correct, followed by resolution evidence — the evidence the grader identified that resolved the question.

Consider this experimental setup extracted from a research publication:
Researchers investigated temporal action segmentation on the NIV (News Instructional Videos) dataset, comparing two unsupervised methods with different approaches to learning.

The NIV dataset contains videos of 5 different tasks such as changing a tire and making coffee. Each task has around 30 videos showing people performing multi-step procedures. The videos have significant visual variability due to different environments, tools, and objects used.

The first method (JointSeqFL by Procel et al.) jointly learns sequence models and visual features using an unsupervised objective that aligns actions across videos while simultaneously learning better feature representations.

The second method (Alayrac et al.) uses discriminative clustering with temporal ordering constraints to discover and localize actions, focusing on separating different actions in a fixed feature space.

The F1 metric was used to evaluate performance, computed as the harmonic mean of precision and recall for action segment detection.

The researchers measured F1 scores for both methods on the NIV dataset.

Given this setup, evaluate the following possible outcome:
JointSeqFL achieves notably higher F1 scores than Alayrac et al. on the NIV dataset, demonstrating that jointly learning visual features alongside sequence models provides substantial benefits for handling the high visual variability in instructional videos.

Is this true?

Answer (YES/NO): NO